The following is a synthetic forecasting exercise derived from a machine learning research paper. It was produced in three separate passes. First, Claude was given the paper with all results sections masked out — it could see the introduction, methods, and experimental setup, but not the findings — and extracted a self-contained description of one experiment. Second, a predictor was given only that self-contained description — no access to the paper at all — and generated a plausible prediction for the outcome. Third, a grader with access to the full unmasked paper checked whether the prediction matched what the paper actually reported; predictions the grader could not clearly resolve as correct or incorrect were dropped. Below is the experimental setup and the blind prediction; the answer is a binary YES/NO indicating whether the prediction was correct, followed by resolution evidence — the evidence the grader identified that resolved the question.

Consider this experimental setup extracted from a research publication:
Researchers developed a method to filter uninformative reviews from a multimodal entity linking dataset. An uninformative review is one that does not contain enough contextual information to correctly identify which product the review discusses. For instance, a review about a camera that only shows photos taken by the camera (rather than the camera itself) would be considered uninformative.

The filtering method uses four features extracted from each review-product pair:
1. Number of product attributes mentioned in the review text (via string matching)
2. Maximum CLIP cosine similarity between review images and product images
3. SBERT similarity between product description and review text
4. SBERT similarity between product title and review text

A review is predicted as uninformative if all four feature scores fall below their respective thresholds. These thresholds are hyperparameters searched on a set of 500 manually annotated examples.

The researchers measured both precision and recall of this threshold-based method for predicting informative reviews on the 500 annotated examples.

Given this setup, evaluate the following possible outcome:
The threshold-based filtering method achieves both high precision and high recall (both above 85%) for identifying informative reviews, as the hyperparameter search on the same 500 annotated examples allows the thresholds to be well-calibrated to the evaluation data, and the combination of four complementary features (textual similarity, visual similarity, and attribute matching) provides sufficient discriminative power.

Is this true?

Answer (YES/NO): NO